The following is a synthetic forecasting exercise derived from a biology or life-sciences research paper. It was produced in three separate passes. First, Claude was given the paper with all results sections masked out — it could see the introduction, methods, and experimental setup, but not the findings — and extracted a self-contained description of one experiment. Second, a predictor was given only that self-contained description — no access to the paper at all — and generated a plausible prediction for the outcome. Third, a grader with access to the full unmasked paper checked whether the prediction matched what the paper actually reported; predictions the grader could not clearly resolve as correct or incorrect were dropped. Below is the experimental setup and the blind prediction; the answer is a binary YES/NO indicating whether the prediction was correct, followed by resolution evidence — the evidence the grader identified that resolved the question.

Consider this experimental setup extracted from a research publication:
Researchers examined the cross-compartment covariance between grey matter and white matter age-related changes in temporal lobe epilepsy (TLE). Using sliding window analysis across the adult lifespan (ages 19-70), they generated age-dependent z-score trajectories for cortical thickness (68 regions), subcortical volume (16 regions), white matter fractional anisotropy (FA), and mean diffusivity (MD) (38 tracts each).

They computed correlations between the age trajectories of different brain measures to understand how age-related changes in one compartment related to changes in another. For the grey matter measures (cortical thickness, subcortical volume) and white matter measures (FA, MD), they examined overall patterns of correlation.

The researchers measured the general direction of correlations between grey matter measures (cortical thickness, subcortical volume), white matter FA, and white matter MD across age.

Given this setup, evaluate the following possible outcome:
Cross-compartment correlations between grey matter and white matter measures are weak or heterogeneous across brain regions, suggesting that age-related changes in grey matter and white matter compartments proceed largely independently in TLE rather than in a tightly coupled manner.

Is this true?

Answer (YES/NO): NO